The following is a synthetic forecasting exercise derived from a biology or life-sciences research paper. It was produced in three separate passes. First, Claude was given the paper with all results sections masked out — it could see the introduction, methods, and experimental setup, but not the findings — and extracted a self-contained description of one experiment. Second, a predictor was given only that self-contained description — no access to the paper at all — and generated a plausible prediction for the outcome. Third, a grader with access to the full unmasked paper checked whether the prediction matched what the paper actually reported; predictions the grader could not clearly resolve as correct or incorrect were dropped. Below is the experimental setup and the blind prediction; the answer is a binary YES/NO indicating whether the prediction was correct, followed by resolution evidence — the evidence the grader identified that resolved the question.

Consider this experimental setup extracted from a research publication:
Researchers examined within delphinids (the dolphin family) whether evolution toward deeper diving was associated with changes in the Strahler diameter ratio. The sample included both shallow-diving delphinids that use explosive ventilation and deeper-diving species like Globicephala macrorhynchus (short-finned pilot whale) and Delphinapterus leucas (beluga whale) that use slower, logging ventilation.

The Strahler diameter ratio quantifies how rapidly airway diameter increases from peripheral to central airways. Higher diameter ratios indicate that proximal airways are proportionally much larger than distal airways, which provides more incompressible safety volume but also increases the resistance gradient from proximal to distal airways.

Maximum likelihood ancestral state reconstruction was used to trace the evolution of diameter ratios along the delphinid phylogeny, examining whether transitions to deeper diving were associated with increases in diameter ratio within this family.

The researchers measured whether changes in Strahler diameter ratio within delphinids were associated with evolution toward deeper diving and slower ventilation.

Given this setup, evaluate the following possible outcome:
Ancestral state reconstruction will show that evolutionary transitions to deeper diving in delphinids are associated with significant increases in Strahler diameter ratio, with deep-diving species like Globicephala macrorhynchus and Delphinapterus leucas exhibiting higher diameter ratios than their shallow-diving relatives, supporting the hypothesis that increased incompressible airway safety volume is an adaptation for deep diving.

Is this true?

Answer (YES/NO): YES